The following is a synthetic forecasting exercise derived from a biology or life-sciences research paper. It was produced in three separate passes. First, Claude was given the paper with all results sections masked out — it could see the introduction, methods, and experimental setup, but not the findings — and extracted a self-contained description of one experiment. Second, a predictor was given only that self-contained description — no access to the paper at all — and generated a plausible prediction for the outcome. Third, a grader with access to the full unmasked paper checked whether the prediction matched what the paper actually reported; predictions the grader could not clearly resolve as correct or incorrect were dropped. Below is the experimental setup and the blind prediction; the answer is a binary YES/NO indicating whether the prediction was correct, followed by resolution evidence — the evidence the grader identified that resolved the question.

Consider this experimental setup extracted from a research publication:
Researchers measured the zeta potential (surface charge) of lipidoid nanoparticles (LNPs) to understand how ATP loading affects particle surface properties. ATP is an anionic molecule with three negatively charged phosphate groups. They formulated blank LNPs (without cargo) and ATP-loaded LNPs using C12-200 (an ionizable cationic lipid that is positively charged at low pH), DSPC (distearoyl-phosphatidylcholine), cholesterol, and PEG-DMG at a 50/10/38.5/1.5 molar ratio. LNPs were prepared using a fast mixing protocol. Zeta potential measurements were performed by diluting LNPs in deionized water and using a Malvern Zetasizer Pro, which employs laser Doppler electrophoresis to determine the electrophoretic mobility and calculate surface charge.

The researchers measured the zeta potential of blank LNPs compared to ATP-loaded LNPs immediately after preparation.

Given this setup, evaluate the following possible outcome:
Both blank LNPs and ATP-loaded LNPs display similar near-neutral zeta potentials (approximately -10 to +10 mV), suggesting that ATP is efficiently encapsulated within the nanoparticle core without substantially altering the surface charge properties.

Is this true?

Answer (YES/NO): NO